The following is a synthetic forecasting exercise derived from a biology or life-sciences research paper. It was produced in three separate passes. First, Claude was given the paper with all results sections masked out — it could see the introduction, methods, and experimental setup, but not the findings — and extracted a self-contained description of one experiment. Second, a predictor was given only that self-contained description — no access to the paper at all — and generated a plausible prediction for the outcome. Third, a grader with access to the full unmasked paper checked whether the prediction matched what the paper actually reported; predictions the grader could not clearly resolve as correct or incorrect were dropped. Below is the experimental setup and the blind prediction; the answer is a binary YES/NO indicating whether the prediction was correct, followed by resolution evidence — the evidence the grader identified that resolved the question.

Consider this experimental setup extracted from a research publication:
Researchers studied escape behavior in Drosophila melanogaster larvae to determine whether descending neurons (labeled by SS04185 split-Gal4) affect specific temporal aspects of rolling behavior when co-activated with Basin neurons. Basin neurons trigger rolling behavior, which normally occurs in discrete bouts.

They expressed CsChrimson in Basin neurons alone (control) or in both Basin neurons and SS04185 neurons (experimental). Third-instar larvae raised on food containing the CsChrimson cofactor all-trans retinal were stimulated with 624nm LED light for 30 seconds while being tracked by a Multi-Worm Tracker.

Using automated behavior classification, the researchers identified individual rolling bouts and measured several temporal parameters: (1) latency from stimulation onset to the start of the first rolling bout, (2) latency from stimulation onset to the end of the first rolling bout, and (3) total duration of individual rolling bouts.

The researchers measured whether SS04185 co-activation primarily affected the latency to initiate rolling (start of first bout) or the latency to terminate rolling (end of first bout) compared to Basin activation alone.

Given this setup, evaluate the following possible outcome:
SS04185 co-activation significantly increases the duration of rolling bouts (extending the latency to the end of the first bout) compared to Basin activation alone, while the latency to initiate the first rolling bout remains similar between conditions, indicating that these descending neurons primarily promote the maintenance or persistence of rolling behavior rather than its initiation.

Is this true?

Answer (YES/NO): NO